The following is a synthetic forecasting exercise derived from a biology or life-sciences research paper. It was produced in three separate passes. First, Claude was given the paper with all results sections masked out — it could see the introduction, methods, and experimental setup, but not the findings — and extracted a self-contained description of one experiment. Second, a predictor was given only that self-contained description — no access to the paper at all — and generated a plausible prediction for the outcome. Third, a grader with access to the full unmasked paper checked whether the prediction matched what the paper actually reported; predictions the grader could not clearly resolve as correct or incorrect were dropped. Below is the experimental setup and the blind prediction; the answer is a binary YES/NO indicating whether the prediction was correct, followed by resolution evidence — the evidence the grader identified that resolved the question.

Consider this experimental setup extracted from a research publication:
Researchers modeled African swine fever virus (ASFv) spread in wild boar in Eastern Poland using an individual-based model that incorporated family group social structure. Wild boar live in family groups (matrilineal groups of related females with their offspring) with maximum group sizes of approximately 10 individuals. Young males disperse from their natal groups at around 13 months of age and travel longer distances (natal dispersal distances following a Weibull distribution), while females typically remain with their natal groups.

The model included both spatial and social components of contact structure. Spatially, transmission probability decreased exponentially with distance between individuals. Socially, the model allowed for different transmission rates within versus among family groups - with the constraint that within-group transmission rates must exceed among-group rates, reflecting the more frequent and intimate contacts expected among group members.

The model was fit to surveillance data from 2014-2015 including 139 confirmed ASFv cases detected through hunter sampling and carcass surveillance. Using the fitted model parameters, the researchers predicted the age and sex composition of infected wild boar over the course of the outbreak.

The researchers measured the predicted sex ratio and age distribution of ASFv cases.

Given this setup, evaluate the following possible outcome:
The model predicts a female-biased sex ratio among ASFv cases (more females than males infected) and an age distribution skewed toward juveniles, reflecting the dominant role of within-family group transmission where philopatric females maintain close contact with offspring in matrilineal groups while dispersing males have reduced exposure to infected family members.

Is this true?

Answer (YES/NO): YES